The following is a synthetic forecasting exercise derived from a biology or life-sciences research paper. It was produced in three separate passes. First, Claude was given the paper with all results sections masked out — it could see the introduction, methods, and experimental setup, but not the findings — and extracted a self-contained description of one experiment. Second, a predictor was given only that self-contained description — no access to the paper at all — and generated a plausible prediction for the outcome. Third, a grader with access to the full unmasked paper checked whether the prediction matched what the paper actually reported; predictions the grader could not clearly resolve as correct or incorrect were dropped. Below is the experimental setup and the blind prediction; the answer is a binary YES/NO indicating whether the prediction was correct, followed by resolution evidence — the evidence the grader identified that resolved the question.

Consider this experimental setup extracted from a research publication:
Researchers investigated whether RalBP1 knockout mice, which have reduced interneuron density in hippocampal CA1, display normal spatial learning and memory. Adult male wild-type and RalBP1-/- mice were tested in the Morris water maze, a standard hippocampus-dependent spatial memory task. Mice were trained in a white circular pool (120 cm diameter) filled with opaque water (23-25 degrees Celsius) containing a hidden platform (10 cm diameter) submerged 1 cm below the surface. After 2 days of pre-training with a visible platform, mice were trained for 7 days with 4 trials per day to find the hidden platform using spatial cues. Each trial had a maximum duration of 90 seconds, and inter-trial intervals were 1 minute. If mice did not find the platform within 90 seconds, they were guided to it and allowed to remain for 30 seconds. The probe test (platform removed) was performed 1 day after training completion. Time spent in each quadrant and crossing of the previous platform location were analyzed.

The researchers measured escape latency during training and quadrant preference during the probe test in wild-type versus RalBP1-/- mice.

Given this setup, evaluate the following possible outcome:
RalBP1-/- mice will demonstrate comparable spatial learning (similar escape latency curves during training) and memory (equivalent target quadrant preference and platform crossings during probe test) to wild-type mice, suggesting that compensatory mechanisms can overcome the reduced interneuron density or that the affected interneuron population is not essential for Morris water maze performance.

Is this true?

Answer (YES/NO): YES